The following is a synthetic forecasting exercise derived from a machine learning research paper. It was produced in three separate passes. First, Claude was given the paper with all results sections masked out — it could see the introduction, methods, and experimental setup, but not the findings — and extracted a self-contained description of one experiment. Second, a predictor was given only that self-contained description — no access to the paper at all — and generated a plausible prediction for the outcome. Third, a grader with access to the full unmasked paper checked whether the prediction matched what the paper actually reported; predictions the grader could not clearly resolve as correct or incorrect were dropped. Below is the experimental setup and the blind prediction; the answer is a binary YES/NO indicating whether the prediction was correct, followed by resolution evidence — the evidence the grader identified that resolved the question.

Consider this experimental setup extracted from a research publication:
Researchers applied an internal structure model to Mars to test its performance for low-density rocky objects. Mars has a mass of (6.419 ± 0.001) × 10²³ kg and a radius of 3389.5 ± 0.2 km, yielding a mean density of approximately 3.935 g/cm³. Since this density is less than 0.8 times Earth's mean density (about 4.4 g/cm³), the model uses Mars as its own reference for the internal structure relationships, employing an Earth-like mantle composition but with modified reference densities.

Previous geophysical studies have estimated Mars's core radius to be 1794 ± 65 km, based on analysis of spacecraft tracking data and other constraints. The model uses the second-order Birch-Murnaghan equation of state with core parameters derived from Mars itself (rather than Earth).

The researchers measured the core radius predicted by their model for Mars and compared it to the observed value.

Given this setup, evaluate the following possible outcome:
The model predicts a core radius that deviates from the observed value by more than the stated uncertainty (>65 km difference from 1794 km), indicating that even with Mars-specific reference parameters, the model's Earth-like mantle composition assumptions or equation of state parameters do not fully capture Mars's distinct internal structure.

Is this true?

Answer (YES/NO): NO